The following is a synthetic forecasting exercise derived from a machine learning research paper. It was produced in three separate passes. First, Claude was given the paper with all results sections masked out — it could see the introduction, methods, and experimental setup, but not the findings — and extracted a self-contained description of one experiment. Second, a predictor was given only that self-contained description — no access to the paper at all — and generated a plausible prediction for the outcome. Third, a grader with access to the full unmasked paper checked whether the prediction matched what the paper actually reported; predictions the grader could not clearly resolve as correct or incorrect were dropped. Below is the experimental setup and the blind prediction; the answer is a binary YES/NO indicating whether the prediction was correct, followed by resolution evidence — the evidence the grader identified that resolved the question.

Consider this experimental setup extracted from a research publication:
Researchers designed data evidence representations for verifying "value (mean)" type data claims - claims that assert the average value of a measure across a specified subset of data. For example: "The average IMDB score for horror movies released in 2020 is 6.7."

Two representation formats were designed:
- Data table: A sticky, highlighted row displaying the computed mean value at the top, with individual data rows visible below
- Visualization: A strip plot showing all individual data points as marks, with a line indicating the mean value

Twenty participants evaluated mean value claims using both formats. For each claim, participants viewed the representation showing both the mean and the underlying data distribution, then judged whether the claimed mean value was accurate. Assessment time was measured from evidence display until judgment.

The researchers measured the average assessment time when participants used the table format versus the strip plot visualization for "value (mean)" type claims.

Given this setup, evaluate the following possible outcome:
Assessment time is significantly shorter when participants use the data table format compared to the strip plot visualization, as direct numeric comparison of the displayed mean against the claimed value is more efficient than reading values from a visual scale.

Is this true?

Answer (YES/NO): NO